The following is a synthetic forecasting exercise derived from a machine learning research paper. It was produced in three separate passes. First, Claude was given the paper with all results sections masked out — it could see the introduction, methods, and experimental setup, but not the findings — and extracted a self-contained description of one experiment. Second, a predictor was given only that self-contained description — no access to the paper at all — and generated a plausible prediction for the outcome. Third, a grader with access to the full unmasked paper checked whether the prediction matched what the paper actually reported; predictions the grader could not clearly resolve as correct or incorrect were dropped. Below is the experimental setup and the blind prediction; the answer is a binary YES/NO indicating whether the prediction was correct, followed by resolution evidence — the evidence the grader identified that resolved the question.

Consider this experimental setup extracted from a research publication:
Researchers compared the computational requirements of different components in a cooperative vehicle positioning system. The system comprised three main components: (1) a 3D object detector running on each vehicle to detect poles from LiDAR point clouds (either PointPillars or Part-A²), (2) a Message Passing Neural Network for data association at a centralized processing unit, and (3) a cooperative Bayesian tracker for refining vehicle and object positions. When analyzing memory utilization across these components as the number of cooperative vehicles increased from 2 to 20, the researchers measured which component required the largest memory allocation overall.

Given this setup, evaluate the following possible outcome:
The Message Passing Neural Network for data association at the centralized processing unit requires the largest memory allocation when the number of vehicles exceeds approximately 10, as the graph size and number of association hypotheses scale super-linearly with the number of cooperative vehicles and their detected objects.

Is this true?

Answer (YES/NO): NO